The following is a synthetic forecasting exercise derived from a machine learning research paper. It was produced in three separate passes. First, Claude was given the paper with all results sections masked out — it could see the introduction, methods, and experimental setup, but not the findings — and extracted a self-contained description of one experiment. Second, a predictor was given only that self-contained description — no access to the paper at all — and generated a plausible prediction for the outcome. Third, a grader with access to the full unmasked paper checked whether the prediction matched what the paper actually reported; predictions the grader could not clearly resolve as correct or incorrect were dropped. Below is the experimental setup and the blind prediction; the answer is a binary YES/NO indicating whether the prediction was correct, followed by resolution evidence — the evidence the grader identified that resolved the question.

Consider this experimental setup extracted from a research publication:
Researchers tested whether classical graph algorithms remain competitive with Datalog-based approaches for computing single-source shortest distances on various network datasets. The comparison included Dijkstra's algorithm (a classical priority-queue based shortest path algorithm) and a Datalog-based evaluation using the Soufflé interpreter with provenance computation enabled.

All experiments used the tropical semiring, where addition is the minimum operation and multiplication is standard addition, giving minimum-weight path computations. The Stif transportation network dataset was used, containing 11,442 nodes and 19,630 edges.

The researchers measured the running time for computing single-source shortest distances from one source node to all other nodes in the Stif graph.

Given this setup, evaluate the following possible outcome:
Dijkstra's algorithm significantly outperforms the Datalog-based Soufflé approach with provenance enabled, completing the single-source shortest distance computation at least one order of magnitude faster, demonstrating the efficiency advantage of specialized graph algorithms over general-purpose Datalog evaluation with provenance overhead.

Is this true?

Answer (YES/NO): NO